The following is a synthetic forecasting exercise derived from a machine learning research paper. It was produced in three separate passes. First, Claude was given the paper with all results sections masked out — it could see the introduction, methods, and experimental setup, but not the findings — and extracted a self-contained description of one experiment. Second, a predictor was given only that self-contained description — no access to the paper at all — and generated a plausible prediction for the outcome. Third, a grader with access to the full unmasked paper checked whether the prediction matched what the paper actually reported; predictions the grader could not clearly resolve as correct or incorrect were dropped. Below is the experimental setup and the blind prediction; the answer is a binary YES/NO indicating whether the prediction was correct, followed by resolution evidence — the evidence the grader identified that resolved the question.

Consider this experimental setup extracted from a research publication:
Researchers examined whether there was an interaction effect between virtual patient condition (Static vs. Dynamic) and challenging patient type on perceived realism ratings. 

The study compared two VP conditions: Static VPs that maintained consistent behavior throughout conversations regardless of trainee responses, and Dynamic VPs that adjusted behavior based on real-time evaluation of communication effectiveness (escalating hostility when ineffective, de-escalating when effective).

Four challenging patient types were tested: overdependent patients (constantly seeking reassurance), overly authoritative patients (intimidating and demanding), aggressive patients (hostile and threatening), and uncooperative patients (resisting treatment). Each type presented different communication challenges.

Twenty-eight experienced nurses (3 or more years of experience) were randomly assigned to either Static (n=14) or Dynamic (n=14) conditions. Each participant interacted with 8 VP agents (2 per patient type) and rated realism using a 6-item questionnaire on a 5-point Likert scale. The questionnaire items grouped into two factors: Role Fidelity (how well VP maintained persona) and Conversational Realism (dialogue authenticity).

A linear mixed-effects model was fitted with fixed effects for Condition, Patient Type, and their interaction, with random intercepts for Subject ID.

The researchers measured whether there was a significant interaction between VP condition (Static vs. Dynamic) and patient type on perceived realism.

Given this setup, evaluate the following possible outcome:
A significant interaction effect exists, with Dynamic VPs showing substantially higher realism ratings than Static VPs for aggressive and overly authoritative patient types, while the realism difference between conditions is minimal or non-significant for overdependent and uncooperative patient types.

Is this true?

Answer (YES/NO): NO